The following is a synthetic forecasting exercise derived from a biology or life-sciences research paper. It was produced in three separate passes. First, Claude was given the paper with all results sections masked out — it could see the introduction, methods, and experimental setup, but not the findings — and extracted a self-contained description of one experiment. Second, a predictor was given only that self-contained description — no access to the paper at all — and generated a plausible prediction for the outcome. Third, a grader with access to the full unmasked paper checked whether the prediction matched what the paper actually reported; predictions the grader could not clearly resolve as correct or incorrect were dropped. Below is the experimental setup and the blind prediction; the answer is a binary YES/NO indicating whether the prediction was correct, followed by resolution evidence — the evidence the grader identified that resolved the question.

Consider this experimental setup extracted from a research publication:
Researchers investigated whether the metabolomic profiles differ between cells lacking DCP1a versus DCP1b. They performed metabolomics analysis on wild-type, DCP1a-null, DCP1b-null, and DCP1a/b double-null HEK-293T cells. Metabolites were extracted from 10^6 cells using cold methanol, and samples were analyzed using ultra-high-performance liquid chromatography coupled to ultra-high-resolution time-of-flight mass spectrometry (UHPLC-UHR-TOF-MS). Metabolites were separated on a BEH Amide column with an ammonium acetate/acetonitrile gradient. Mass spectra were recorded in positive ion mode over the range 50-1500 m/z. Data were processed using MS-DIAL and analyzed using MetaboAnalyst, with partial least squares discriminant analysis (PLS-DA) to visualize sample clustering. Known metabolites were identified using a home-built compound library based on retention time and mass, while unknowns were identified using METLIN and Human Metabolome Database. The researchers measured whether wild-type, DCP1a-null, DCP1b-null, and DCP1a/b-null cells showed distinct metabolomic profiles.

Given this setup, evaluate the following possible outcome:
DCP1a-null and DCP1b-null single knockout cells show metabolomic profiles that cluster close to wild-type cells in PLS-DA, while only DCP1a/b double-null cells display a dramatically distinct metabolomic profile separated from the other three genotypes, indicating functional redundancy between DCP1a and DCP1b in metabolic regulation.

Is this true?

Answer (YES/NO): NO